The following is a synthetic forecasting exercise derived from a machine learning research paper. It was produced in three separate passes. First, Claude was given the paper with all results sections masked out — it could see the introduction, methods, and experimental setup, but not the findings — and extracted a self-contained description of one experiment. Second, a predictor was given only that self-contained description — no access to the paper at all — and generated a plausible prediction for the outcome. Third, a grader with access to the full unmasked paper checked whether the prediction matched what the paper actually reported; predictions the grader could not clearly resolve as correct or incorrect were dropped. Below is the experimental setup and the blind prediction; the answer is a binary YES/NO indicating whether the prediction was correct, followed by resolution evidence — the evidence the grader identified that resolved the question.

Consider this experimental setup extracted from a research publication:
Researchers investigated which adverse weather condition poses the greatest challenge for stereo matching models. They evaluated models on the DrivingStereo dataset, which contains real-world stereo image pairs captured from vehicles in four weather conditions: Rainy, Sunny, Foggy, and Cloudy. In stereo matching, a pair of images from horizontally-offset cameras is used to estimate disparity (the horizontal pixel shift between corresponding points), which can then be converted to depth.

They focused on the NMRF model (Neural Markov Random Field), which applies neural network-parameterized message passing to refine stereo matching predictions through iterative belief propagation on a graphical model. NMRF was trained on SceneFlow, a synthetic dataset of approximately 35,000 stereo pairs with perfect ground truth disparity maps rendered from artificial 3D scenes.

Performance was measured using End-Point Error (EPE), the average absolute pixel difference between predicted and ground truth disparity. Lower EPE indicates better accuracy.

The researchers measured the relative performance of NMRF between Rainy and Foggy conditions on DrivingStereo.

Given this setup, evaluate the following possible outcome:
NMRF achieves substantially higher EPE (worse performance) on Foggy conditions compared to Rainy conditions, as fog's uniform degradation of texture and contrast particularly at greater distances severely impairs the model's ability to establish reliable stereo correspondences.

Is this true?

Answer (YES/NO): NO